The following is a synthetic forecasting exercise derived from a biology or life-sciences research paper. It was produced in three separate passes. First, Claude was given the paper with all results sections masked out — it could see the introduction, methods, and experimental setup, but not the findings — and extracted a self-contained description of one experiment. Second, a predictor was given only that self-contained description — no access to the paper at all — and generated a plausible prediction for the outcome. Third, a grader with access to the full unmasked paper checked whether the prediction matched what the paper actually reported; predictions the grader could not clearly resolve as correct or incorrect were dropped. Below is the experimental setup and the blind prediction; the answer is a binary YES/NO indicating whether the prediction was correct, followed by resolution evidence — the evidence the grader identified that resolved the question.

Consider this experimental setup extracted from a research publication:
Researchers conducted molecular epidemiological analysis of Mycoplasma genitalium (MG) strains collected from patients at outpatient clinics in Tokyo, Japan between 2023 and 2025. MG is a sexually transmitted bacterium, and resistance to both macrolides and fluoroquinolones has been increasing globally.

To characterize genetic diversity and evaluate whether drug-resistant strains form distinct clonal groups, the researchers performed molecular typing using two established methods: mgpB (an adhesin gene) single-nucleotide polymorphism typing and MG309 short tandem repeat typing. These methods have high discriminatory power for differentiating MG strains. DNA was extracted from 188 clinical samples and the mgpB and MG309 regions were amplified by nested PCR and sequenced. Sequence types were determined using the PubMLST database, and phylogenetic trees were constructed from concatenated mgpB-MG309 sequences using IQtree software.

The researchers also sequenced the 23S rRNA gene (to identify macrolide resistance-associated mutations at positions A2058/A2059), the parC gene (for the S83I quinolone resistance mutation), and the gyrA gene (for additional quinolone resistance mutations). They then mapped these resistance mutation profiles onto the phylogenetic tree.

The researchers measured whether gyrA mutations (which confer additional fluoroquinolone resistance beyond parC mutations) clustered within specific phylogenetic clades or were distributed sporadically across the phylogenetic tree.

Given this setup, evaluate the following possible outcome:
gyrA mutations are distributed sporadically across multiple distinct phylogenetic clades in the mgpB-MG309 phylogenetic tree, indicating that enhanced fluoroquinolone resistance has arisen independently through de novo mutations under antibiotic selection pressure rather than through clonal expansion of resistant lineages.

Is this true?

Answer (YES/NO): YES